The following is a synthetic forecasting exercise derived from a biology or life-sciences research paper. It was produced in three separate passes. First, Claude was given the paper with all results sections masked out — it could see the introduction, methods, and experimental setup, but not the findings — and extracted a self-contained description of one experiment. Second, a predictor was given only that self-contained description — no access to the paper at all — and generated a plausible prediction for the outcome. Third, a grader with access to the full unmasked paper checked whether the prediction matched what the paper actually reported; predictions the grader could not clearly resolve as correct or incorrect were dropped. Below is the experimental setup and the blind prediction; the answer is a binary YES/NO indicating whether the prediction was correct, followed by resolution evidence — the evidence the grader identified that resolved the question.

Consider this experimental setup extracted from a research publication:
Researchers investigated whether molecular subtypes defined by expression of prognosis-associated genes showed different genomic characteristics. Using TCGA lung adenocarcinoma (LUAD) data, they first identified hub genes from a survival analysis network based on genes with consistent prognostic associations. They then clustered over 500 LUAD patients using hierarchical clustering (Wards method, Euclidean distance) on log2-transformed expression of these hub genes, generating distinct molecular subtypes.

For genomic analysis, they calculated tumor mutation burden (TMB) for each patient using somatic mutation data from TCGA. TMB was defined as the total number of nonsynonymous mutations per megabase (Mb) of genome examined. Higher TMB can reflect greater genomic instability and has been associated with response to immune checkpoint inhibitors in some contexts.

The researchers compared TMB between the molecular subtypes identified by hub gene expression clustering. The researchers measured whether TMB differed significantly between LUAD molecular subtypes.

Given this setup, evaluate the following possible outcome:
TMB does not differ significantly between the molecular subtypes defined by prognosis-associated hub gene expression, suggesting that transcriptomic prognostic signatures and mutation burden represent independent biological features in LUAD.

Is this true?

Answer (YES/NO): NO